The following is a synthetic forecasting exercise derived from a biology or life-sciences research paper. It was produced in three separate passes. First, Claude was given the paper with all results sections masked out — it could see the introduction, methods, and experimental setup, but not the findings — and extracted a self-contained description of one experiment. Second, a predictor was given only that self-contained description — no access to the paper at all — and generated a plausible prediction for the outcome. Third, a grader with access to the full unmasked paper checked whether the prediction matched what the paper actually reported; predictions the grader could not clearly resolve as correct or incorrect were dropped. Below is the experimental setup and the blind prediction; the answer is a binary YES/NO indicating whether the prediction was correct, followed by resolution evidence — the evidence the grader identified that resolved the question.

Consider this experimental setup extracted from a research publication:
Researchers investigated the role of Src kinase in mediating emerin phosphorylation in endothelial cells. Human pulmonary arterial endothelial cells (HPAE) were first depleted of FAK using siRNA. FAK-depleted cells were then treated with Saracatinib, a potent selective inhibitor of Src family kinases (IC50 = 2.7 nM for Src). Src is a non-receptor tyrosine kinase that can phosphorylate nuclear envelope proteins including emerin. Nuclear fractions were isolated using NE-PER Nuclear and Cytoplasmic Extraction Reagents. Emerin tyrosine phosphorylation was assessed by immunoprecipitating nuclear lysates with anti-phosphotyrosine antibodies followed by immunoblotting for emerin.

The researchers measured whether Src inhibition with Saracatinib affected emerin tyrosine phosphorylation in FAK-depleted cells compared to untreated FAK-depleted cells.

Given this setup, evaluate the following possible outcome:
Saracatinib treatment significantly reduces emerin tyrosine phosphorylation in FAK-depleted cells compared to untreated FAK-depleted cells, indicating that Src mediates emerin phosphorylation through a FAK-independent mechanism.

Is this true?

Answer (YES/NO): YES